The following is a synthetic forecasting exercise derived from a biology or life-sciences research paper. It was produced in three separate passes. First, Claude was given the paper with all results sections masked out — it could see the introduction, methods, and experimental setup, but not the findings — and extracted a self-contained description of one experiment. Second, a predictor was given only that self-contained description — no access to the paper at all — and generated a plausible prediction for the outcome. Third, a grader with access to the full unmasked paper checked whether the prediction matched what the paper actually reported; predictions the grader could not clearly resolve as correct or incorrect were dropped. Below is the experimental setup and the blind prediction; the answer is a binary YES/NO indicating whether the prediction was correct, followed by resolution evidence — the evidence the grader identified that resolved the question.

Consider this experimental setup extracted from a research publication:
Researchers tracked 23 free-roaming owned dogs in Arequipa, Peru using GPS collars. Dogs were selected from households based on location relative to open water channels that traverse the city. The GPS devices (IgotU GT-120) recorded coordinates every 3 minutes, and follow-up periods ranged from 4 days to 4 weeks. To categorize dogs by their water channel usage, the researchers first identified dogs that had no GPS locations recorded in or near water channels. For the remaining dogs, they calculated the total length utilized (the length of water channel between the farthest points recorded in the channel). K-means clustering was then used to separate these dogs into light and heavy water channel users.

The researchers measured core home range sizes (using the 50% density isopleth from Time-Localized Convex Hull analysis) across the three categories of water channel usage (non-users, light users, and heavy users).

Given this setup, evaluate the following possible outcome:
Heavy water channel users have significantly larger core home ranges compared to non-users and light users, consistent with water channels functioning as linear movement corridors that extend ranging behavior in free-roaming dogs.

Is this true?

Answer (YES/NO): YES